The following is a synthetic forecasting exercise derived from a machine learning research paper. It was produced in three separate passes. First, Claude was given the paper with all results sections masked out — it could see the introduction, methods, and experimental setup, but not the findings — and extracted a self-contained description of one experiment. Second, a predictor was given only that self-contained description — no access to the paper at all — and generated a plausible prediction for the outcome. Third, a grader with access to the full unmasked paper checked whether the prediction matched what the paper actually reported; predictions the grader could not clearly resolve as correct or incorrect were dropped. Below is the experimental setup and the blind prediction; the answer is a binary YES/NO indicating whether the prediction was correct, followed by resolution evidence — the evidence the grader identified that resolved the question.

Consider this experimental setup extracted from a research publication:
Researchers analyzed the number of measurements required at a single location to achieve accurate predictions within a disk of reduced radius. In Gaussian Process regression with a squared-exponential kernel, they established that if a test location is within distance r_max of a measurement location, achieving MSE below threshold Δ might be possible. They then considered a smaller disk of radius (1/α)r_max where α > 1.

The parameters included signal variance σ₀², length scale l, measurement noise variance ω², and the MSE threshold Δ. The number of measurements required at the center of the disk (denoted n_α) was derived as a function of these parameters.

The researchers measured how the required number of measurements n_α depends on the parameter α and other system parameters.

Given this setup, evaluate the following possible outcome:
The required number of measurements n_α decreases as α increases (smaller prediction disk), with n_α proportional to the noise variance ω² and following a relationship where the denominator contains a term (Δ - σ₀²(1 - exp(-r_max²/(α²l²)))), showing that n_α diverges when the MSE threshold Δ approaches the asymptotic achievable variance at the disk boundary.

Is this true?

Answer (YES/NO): YES